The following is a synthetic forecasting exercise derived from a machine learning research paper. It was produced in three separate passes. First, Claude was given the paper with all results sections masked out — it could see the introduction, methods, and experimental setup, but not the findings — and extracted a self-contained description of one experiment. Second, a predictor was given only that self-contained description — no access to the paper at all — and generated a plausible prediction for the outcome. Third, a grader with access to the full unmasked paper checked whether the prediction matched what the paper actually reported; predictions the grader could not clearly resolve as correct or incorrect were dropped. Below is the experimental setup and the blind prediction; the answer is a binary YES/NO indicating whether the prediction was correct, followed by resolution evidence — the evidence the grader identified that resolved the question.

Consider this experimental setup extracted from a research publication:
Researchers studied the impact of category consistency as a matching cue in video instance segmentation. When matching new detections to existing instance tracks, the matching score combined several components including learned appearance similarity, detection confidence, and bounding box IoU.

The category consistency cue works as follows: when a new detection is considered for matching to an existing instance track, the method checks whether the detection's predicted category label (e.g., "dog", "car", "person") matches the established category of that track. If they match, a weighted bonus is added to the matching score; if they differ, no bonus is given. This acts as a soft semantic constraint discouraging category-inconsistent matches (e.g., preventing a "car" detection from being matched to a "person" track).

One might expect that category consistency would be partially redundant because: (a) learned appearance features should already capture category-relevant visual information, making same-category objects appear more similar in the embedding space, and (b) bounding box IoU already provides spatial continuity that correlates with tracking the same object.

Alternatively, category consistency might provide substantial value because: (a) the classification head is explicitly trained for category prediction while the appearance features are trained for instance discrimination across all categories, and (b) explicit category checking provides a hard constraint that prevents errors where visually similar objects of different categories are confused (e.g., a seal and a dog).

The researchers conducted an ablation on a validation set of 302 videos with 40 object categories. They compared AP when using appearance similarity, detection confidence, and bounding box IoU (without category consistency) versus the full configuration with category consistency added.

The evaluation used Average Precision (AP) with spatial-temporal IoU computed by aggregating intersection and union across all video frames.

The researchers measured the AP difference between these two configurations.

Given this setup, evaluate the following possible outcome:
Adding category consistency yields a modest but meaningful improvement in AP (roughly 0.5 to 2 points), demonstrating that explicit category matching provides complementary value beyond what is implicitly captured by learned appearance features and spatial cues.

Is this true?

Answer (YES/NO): NO